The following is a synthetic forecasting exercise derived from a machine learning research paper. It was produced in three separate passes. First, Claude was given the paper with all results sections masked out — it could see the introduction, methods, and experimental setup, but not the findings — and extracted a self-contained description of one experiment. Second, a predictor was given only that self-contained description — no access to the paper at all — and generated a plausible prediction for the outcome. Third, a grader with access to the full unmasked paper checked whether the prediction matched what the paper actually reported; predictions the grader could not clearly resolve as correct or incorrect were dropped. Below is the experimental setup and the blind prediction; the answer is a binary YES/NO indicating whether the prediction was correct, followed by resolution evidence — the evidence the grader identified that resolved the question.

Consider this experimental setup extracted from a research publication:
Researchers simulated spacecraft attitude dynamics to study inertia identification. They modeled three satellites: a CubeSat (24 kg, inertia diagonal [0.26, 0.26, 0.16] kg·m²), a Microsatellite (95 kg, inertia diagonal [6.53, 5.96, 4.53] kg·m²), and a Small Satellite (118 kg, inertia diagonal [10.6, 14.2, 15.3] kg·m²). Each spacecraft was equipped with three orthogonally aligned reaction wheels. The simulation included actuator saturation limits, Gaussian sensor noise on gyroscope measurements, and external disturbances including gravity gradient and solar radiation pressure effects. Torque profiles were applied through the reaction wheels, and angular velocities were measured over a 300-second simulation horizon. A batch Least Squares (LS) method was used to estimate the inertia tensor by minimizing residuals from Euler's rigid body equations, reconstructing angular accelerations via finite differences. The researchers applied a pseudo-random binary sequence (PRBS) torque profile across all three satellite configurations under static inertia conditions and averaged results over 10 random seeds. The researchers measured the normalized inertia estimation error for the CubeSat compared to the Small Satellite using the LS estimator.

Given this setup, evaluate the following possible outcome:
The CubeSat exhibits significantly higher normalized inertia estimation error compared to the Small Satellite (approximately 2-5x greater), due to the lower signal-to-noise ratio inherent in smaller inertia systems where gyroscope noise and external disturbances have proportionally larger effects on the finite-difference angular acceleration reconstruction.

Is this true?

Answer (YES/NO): YES